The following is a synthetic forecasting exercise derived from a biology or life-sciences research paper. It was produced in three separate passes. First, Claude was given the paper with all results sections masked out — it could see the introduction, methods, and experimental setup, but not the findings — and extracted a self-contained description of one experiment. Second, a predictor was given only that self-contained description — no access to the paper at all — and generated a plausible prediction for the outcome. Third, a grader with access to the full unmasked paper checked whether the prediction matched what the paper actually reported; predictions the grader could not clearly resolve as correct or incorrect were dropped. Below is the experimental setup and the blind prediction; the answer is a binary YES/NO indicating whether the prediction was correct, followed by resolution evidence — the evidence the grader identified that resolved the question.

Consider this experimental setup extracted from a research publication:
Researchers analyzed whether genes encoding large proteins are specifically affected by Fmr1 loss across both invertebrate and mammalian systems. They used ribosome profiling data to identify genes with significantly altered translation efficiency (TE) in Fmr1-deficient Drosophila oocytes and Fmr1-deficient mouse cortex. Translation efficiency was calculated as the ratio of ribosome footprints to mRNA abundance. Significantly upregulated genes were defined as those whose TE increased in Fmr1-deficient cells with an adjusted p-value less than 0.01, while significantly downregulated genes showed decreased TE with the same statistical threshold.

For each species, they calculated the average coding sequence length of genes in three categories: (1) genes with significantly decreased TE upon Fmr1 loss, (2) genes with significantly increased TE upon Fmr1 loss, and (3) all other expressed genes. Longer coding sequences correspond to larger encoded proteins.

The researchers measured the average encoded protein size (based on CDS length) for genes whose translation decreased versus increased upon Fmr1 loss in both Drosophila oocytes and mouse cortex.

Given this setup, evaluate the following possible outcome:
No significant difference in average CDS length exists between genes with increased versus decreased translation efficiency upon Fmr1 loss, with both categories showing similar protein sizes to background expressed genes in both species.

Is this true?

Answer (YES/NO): NO